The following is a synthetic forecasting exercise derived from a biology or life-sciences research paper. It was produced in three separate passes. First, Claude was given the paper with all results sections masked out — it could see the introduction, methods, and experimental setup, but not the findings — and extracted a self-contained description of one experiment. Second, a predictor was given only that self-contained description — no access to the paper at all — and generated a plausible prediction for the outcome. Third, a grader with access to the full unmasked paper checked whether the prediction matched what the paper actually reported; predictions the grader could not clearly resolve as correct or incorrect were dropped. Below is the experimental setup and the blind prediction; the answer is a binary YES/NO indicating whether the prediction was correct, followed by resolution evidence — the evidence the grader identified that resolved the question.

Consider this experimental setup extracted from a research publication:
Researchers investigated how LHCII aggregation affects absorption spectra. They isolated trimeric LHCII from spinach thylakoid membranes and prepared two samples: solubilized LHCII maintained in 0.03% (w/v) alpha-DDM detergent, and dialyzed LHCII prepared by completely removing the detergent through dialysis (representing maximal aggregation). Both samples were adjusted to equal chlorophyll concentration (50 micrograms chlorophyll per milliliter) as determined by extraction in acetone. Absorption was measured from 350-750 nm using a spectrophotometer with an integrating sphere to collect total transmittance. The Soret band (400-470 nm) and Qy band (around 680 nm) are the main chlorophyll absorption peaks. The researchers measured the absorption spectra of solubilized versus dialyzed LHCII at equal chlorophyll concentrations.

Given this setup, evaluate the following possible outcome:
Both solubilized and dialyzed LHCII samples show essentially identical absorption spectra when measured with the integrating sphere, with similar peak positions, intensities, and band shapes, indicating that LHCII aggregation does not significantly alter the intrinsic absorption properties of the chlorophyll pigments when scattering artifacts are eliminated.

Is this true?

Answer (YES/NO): NO